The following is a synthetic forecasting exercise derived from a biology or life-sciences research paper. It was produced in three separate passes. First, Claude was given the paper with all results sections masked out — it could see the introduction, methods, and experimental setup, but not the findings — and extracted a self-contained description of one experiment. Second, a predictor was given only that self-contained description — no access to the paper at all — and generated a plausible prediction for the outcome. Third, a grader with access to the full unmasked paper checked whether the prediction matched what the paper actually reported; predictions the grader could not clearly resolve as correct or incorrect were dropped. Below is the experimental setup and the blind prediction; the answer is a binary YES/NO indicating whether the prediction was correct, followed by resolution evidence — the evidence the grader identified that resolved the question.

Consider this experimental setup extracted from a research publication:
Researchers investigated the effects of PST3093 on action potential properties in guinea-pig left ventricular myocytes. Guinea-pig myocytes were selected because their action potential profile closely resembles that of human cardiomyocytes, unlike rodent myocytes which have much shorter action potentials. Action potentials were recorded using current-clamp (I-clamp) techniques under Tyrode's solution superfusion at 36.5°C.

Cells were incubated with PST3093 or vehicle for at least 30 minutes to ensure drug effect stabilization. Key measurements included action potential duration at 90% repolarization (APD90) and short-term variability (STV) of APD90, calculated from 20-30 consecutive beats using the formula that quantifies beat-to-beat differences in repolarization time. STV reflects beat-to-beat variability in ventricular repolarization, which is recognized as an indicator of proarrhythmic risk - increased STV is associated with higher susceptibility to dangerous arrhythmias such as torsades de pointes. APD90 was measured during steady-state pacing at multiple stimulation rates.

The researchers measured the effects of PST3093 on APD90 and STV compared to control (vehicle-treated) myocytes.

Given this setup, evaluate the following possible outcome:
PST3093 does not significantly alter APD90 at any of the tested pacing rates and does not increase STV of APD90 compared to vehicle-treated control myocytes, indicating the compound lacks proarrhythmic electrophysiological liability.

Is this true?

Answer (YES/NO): YES